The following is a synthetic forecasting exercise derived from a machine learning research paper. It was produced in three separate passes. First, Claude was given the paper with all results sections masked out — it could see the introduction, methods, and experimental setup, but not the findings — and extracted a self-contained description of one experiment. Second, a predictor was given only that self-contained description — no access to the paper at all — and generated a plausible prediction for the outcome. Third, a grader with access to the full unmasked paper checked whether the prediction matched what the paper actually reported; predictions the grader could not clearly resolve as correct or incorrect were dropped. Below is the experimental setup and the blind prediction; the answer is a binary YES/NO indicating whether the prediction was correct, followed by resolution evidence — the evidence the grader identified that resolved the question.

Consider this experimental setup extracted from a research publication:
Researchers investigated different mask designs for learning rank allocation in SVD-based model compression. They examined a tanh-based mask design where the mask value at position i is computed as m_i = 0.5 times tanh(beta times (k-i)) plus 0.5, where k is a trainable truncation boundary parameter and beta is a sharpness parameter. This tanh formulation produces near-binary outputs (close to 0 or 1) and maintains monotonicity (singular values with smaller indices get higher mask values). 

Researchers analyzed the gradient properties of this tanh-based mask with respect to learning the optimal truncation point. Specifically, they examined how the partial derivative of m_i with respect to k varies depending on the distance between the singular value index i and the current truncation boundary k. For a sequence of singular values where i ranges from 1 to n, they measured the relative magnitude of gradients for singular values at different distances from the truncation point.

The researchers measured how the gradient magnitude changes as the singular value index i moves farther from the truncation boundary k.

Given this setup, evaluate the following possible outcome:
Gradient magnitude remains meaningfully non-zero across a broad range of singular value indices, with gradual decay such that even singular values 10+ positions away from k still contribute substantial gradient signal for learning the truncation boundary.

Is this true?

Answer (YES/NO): NO